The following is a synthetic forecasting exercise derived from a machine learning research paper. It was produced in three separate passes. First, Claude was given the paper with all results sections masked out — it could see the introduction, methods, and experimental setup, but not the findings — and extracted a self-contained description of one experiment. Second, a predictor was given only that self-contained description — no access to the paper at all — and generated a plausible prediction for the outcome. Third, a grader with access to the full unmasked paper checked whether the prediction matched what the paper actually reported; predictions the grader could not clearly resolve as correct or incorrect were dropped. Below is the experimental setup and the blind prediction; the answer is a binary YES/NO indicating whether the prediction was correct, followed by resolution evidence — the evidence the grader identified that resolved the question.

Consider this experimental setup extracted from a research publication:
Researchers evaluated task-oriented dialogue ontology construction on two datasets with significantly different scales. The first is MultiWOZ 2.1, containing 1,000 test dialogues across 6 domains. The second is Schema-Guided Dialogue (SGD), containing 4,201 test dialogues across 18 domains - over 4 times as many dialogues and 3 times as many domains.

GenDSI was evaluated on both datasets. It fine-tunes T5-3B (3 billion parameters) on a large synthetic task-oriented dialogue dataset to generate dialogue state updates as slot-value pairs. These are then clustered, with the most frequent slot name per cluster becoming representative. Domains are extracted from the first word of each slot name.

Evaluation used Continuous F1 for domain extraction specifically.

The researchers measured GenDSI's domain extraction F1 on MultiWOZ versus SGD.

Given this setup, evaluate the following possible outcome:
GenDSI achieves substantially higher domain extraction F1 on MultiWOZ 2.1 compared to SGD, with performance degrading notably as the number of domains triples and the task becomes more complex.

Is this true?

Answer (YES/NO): NO